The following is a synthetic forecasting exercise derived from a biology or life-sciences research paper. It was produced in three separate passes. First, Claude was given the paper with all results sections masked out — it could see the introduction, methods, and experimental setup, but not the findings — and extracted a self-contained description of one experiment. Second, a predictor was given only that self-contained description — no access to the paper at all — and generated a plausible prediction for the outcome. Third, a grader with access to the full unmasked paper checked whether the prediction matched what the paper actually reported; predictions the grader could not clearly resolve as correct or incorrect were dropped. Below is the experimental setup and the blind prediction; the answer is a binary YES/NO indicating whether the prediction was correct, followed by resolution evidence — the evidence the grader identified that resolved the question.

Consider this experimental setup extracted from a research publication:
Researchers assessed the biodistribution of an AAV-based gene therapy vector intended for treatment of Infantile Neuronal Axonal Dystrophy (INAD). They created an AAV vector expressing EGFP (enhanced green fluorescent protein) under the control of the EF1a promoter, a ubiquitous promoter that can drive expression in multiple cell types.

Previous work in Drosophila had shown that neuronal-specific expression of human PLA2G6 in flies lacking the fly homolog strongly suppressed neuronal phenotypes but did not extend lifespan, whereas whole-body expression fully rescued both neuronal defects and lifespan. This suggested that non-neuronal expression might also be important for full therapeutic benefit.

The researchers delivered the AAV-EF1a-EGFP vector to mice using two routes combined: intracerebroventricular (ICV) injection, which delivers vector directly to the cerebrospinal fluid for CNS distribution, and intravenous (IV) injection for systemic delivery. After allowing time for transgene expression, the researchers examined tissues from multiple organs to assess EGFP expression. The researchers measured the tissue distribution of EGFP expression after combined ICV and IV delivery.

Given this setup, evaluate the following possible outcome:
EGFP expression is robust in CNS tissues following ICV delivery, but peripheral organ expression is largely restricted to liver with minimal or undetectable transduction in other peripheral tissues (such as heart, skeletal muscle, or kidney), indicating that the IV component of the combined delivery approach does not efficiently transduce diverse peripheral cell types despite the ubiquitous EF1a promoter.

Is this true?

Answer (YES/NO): NO